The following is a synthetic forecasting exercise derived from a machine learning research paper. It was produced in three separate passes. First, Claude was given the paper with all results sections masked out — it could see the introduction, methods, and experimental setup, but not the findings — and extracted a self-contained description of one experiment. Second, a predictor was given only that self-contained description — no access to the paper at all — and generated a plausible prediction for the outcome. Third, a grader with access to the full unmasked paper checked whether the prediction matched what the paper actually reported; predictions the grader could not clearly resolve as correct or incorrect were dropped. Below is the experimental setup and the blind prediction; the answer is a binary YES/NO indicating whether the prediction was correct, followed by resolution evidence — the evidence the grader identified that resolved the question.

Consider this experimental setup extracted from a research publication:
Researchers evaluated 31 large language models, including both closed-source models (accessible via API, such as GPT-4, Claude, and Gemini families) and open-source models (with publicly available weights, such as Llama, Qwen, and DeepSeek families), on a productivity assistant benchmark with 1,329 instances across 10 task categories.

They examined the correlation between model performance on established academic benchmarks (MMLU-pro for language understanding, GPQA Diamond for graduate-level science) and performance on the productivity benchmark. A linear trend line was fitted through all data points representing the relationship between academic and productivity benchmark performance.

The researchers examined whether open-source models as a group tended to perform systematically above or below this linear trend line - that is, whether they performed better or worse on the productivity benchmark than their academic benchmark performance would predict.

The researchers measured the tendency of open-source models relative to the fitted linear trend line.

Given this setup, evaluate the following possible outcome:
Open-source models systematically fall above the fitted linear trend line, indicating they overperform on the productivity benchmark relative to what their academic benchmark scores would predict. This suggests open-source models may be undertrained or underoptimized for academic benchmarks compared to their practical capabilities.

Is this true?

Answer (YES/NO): NO